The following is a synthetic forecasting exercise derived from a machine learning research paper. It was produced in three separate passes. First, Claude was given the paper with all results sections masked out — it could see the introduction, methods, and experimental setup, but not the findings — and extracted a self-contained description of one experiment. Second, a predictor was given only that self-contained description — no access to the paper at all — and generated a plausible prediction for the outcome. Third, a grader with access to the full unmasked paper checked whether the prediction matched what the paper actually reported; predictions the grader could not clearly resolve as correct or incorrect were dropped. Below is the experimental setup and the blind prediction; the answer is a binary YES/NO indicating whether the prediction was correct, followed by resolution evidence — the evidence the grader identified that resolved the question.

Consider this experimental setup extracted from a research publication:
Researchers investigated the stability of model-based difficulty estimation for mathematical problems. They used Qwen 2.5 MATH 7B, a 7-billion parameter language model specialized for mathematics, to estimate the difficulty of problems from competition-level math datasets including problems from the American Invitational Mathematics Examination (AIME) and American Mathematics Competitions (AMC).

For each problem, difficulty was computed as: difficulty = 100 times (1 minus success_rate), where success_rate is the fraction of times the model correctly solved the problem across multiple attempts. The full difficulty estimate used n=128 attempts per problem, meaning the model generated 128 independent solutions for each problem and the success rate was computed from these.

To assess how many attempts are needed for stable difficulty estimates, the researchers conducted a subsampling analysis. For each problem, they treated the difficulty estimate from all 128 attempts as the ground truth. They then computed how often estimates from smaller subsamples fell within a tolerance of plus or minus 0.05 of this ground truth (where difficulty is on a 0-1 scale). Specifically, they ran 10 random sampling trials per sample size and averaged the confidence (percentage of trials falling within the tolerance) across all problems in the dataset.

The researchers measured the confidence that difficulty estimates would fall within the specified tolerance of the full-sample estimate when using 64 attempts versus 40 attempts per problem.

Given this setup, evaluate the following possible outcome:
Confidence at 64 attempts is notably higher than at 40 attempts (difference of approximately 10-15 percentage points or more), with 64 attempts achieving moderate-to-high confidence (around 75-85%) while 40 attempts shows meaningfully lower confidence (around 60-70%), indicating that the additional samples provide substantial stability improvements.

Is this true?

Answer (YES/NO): NO